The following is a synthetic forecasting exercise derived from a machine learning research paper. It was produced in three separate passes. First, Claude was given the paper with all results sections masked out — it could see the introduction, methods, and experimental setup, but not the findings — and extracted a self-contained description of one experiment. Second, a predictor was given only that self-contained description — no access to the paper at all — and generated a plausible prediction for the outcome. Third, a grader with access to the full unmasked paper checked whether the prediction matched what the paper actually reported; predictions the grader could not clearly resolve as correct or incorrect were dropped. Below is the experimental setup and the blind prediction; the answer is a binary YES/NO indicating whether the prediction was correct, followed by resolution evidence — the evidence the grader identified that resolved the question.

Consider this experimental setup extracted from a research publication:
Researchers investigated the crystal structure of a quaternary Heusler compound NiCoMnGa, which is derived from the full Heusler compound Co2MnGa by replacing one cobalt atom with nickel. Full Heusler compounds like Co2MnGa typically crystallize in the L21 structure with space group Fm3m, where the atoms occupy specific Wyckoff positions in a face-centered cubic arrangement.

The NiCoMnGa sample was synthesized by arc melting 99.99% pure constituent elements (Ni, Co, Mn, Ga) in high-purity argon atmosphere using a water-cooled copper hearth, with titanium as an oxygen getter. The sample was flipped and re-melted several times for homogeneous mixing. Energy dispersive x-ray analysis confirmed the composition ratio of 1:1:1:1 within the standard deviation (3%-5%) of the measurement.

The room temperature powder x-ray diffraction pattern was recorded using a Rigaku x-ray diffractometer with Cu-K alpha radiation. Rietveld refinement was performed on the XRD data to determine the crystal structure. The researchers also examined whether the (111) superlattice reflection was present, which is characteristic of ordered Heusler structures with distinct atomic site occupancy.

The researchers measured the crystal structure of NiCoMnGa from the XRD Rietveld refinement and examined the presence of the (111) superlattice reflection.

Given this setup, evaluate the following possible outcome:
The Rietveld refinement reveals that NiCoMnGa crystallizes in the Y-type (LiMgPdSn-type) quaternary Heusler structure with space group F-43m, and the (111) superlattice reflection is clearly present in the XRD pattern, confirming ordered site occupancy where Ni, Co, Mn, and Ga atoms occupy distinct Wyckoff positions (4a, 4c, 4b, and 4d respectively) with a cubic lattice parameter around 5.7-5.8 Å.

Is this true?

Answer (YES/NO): NO